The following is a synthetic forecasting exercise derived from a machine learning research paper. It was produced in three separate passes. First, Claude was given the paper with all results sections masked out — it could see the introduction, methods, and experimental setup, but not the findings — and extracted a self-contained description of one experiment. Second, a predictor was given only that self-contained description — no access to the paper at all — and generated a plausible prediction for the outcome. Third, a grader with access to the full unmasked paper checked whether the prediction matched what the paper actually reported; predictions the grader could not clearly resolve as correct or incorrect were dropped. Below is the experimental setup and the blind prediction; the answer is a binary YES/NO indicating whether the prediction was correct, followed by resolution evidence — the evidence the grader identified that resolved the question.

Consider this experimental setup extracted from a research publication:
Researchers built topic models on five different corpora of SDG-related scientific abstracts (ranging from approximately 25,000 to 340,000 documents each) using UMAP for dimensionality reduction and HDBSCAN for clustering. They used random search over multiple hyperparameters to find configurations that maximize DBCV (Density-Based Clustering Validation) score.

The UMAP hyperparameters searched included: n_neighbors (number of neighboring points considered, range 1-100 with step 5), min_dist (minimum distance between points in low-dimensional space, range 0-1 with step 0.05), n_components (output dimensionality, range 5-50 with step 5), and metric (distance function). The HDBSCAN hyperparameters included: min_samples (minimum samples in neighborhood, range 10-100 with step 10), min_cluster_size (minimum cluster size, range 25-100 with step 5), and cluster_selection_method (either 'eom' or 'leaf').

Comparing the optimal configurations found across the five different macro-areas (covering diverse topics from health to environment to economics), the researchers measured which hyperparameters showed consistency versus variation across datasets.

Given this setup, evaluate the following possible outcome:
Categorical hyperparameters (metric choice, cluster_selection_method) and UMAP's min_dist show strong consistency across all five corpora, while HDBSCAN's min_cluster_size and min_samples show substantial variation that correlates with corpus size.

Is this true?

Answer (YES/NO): NO